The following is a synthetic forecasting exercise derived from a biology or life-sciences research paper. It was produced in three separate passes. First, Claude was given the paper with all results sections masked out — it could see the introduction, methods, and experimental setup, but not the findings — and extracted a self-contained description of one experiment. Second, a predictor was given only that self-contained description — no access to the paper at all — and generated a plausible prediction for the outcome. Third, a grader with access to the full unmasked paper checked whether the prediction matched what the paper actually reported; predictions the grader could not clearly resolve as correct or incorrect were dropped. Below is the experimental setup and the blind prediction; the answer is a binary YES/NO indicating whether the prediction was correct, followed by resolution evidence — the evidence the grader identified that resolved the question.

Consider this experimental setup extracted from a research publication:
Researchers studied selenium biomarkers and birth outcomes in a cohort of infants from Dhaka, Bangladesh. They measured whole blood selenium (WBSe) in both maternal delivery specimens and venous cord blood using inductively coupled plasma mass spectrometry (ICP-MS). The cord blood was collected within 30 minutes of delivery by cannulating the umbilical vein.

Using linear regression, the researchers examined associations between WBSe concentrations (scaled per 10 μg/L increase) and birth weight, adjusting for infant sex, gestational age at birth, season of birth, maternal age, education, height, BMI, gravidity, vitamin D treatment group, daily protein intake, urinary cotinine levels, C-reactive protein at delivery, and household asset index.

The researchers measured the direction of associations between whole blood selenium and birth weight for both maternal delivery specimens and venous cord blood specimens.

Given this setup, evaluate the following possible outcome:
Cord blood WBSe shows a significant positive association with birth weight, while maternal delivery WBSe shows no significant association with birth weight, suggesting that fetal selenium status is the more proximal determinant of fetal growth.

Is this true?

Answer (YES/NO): NO